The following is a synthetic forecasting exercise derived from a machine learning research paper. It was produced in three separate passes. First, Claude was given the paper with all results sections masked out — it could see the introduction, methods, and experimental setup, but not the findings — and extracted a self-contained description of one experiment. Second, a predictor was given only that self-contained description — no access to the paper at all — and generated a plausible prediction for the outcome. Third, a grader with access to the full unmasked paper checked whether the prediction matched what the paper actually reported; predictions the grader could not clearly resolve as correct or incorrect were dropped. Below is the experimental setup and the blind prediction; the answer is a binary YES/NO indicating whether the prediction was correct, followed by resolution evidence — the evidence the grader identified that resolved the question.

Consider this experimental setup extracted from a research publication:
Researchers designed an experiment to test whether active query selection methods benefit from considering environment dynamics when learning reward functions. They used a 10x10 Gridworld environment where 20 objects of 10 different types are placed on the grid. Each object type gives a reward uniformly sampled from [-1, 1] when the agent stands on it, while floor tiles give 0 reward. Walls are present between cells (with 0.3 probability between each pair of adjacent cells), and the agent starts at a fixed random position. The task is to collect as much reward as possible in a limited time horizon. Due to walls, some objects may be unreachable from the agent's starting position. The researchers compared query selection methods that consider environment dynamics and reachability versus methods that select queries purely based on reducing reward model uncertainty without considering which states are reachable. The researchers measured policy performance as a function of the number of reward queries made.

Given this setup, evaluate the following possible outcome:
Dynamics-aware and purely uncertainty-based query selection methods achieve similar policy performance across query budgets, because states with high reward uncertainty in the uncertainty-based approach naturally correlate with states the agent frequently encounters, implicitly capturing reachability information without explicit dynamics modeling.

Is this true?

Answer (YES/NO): NO